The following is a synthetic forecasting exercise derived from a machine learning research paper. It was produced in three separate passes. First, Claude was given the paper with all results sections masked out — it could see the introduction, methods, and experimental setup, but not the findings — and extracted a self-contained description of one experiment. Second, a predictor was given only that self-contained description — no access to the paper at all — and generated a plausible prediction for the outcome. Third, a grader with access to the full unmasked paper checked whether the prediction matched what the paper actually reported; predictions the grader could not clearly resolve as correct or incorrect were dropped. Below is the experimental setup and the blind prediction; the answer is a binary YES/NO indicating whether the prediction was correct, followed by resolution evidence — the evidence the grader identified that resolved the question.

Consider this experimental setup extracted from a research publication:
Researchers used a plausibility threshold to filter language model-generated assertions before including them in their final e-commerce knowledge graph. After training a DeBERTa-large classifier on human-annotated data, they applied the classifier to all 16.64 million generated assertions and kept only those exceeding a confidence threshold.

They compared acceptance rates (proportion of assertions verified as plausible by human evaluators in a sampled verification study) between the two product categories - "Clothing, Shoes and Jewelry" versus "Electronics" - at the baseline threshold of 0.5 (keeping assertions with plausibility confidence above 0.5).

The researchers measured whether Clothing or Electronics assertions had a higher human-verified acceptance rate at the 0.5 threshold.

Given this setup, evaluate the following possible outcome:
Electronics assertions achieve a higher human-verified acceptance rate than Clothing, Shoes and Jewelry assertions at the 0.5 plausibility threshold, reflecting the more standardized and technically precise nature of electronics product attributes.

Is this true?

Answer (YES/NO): NO